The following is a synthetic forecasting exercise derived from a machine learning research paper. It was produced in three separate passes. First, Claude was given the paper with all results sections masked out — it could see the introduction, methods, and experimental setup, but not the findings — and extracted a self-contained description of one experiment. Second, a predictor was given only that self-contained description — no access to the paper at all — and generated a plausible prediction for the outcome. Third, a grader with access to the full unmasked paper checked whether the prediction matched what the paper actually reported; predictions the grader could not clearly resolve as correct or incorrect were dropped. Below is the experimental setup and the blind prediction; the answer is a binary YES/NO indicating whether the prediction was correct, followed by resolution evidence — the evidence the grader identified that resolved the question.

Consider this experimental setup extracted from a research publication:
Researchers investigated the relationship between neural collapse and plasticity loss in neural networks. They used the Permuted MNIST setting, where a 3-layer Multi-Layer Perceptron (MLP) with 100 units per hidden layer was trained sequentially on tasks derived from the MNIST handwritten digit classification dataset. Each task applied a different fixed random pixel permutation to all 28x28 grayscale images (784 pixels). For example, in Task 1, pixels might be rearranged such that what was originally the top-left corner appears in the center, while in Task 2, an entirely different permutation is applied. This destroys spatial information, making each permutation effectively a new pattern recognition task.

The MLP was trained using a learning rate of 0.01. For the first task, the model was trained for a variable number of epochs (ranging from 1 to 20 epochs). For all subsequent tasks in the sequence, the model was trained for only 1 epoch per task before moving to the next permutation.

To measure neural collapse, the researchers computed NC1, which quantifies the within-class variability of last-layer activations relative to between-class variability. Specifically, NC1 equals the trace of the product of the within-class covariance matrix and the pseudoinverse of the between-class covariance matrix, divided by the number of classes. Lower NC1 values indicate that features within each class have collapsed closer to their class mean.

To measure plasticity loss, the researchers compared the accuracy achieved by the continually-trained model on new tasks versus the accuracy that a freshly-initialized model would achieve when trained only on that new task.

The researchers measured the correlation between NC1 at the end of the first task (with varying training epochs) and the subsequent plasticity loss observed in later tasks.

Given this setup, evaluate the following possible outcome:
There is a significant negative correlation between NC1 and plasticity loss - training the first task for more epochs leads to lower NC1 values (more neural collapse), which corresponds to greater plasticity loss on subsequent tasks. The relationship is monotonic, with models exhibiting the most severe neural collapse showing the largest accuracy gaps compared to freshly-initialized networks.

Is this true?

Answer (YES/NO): NO